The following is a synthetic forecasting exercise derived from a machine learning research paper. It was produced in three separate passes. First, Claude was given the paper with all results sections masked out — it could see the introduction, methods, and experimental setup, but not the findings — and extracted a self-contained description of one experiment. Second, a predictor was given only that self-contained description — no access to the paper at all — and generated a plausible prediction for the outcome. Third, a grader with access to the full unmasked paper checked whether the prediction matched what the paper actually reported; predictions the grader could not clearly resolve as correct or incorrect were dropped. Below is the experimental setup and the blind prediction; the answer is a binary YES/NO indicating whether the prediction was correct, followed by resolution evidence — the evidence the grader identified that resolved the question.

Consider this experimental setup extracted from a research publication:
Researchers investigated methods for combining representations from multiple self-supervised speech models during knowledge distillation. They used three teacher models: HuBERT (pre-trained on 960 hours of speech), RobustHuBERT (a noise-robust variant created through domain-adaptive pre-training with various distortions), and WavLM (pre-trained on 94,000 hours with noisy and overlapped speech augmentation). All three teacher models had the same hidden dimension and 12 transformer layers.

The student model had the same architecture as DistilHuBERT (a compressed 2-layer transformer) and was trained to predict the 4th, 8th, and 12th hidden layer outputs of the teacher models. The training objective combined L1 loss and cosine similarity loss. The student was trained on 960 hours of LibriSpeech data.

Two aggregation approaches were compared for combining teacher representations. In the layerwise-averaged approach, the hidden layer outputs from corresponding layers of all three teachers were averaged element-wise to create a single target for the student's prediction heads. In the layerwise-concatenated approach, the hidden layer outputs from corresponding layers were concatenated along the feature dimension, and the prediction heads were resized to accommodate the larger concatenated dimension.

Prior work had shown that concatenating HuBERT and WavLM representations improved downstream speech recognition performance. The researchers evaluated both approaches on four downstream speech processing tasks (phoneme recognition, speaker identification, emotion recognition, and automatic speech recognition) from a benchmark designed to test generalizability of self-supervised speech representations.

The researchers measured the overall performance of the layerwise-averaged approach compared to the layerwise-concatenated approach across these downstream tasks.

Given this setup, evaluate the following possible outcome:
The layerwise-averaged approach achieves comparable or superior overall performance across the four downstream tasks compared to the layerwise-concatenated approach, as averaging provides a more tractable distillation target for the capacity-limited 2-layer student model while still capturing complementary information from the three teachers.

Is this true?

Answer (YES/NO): YES